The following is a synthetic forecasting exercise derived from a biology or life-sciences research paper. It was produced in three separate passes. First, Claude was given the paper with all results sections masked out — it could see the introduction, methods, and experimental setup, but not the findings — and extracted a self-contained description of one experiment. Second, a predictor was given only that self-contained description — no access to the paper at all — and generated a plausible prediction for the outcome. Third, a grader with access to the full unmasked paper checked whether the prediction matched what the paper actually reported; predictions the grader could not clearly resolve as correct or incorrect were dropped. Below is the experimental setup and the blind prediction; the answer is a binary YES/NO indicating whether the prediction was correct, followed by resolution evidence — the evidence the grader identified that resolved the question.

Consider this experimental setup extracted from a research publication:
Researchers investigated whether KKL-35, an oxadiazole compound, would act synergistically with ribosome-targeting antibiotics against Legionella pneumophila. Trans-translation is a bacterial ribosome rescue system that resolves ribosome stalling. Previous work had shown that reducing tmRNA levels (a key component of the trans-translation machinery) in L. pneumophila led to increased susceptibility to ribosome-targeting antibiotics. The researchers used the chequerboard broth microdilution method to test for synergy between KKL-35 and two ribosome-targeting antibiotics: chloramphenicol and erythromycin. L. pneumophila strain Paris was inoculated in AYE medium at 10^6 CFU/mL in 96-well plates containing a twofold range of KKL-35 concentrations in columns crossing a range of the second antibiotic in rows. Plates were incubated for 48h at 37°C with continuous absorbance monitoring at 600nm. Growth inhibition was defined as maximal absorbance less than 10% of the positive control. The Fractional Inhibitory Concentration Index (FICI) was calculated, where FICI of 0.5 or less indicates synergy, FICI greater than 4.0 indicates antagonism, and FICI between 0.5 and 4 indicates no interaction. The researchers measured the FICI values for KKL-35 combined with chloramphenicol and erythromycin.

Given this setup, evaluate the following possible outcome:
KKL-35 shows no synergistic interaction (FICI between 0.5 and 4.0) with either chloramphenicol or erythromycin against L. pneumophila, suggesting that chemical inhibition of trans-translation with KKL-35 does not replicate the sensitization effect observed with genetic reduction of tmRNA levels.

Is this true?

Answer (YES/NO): YES